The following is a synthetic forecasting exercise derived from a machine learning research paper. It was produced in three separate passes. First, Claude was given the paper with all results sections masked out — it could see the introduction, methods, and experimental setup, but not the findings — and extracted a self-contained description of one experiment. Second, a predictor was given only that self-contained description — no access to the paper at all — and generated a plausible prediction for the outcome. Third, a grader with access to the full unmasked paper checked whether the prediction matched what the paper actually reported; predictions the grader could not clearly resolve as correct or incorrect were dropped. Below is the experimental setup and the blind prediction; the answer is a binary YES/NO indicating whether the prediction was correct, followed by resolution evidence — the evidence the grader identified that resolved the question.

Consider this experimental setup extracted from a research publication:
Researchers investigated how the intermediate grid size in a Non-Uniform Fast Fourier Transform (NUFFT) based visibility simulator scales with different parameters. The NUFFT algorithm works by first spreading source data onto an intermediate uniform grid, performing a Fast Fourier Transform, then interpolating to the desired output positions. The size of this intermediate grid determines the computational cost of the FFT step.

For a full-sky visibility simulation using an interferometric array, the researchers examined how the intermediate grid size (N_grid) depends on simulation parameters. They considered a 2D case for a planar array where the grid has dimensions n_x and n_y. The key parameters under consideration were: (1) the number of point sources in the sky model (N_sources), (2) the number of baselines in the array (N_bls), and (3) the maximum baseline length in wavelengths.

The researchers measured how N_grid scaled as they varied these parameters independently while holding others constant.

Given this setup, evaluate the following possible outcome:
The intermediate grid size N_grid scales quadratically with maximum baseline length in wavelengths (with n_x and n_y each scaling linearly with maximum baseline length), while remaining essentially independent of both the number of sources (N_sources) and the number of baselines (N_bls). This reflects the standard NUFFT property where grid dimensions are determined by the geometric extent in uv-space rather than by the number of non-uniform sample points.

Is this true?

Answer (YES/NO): YES